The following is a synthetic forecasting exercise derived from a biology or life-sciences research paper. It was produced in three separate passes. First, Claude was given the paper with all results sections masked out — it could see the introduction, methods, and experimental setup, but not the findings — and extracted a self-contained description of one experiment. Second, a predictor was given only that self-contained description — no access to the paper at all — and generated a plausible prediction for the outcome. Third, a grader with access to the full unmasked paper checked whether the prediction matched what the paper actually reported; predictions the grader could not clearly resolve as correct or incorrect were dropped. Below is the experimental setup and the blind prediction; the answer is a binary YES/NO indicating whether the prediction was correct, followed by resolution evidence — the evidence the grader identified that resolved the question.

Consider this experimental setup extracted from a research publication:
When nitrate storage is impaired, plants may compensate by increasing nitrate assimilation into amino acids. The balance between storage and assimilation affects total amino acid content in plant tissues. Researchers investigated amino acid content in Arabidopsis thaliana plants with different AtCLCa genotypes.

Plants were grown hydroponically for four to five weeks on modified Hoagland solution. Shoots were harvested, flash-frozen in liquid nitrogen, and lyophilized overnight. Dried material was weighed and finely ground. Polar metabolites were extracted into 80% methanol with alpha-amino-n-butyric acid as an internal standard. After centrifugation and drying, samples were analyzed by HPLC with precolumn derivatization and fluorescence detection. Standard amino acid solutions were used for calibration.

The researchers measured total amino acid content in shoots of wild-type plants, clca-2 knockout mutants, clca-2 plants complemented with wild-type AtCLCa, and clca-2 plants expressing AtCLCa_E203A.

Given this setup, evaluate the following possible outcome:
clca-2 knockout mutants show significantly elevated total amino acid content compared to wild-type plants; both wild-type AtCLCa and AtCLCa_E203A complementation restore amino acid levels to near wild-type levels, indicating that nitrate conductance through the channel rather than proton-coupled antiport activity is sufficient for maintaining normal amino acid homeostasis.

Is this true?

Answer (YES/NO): NO